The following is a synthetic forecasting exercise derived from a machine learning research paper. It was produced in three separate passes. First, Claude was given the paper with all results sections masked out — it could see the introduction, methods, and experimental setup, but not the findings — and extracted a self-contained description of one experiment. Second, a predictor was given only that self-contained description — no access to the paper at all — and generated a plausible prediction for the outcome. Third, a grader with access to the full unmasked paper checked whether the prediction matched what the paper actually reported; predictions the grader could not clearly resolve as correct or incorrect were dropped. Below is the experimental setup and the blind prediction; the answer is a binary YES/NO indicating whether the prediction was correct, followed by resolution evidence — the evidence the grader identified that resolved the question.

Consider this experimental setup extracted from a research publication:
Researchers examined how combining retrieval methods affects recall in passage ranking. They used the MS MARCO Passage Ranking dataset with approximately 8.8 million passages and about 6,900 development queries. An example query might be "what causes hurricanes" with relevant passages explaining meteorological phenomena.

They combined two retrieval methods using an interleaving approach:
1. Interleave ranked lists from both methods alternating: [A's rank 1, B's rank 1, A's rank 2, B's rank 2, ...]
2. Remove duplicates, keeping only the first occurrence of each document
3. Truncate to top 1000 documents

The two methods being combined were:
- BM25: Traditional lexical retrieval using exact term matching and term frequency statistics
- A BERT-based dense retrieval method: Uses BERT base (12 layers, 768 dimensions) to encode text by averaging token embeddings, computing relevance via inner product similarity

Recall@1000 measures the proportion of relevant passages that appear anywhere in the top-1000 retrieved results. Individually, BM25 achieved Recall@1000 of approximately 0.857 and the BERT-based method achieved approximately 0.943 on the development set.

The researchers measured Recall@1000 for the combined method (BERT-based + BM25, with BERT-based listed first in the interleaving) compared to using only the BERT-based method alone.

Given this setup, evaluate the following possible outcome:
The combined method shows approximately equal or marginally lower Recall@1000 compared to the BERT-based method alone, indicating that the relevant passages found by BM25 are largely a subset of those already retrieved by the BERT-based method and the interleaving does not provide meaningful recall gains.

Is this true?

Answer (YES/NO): NO